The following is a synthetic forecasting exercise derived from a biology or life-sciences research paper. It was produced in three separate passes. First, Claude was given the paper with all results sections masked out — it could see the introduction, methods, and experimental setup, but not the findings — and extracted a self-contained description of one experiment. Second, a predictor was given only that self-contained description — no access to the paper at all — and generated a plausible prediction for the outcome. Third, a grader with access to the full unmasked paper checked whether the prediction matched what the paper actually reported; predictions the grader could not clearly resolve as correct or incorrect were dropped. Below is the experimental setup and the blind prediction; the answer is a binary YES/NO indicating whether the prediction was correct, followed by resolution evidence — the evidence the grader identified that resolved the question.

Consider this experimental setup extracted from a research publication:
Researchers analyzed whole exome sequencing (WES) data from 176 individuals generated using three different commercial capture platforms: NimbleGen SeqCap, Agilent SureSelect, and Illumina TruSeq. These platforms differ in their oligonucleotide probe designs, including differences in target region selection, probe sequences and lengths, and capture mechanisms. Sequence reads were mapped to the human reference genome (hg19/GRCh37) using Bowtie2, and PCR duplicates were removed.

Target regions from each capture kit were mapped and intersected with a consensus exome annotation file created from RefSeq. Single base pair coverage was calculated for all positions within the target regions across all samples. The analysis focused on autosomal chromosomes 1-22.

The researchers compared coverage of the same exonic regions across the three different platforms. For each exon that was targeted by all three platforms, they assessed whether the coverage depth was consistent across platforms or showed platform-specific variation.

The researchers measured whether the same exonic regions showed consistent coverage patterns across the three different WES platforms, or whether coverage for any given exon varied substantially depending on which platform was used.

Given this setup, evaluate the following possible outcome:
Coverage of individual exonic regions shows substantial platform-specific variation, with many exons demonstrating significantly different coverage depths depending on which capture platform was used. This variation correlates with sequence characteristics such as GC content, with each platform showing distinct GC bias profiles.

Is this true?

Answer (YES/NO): NO